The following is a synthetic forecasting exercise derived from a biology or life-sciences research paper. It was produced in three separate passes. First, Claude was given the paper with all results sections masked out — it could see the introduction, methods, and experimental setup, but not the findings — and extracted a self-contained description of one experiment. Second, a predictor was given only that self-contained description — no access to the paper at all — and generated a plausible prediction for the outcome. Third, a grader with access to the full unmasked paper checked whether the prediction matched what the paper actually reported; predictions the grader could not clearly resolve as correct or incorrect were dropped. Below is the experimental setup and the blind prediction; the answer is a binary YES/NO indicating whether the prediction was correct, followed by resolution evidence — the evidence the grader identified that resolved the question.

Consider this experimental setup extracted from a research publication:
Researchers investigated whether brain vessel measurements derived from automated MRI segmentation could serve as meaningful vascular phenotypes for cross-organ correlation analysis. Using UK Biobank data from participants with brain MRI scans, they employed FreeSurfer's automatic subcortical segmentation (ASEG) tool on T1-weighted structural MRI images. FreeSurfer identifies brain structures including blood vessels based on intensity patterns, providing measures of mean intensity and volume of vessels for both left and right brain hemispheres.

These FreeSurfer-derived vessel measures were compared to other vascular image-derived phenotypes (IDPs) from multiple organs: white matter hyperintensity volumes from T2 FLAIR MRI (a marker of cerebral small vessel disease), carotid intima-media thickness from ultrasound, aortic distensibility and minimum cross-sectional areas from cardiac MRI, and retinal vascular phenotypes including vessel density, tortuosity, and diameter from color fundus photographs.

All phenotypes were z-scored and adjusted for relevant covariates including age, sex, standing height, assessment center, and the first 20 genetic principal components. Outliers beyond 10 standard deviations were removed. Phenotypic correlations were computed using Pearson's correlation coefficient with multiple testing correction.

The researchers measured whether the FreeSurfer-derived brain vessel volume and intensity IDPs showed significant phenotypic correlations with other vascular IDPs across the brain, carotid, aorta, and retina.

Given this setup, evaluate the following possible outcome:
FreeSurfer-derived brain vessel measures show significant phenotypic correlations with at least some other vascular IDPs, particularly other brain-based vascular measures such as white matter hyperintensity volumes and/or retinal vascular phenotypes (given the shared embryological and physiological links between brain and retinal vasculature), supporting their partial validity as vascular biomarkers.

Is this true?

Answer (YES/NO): NO